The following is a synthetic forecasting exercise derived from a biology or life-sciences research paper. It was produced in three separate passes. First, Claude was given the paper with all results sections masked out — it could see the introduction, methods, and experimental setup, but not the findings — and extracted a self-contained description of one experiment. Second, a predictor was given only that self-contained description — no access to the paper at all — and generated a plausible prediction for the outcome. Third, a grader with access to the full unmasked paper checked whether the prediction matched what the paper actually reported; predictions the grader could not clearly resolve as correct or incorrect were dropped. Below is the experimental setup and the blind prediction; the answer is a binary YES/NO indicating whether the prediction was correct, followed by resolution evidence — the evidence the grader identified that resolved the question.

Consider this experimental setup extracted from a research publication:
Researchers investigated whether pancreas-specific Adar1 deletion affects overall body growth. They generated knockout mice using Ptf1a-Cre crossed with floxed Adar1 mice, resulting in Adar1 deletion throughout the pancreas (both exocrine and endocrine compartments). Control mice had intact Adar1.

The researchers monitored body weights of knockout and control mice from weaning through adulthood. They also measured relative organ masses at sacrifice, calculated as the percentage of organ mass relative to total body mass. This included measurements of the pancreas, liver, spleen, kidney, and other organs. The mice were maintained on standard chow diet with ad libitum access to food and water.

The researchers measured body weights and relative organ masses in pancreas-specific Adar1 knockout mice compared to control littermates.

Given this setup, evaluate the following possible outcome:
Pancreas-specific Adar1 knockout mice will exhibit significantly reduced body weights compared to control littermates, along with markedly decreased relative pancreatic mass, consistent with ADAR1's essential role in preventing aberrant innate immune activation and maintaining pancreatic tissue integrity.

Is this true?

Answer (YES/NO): YES